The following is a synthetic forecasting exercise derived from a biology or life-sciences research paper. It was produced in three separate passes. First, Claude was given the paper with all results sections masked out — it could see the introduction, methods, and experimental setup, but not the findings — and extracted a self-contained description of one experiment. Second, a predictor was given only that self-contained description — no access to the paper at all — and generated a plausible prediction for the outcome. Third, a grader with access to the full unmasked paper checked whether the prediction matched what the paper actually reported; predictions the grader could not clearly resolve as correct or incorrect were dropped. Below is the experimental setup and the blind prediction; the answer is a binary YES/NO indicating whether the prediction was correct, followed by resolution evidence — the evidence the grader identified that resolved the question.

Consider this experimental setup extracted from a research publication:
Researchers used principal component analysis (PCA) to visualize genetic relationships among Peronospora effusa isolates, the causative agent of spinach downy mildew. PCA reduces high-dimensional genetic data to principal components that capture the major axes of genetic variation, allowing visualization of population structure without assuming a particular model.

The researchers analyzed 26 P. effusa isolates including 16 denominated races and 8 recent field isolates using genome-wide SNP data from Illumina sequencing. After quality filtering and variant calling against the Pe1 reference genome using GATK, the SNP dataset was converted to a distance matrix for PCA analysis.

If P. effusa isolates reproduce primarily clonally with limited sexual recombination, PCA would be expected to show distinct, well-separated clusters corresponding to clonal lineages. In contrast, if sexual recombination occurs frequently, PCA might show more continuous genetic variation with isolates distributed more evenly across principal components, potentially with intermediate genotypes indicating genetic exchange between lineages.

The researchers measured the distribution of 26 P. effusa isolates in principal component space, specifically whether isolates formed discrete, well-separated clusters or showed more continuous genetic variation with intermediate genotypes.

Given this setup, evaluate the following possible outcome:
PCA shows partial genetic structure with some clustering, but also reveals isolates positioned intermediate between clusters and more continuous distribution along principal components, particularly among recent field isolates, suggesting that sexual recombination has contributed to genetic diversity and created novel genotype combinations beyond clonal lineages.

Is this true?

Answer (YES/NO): YES